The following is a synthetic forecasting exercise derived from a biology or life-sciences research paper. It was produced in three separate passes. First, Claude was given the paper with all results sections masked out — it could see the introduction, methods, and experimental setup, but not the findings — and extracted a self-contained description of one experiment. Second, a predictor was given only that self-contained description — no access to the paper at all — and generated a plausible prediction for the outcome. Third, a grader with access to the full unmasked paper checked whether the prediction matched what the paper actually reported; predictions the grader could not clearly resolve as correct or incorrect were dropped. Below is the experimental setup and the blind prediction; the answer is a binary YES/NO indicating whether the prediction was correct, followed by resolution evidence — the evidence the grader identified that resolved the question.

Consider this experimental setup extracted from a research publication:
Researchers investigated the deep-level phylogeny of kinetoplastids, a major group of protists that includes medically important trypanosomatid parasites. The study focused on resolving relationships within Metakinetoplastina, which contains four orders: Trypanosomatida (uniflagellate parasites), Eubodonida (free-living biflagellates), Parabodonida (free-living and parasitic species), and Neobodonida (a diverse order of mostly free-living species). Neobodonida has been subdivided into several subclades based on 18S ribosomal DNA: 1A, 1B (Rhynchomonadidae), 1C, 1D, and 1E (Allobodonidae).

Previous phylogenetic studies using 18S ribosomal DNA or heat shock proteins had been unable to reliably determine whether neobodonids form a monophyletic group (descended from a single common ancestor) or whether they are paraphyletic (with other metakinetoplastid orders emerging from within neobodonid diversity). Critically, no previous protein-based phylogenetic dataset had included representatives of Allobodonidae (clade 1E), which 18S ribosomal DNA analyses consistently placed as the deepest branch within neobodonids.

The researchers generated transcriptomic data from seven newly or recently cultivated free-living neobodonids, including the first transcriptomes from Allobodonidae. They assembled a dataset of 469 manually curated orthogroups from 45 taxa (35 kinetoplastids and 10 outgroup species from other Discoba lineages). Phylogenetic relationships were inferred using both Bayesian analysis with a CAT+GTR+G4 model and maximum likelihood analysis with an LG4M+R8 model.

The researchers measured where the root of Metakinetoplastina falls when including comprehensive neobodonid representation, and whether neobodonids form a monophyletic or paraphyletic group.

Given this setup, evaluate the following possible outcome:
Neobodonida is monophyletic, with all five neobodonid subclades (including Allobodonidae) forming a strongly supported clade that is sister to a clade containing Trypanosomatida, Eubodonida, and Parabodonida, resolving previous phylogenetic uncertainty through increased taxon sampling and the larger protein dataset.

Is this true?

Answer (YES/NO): NO